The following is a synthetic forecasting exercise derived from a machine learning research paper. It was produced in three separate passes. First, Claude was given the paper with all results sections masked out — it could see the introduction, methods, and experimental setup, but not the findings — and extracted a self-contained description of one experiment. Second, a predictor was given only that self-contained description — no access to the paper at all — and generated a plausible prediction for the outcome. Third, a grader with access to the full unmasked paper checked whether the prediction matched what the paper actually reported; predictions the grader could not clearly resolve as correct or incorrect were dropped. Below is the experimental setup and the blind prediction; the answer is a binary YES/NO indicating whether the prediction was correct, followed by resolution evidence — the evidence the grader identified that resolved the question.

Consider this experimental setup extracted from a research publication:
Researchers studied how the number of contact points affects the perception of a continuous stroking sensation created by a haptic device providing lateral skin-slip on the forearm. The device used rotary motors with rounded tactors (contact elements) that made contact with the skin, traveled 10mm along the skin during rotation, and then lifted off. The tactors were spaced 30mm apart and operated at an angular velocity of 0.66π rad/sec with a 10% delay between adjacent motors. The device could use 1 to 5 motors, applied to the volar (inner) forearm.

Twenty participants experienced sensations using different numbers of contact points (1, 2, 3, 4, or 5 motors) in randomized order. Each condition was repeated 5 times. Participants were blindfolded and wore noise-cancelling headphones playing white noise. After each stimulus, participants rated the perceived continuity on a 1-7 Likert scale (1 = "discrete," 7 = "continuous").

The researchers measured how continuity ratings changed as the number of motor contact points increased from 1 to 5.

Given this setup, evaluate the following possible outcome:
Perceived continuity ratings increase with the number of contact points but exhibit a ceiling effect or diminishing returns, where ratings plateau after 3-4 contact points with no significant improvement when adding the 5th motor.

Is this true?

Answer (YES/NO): YES